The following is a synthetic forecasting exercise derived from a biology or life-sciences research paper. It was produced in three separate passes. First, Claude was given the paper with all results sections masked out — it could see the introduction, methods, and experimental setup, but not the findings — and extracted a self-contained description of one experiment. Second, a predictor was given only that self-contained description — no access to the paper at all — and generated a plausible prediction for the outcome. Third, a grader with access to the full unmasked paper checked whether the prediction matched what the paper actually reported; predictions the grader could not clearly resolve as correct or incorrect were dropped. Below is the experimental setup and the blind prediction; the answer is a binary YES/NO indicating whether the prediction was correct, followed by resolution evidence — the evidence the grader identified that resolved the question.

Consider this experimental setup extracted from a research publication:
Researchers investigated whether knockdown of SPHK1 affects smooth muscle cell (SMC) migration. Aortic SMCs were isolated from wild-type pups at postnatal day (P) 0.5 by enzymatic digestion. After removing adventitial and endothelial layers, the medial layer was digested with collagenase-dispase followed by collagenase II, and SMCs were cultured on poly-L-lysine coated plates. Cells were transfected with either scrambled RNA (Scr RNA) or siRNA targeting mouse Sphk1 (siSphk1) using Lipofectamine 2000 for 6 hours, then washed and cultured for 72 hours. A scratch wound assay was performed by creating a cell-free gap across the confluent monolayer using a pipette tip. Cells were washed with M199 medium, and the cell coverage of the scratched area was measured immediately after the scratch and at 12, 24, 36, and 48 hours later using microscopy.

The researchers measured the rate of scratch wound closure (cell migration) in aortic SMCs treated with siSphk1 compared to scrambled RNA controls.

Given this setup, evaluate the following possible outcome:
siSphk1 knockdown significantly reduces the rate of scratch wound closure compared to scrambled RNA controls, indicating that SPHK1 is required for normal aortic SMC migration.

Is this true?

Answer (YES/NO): YES